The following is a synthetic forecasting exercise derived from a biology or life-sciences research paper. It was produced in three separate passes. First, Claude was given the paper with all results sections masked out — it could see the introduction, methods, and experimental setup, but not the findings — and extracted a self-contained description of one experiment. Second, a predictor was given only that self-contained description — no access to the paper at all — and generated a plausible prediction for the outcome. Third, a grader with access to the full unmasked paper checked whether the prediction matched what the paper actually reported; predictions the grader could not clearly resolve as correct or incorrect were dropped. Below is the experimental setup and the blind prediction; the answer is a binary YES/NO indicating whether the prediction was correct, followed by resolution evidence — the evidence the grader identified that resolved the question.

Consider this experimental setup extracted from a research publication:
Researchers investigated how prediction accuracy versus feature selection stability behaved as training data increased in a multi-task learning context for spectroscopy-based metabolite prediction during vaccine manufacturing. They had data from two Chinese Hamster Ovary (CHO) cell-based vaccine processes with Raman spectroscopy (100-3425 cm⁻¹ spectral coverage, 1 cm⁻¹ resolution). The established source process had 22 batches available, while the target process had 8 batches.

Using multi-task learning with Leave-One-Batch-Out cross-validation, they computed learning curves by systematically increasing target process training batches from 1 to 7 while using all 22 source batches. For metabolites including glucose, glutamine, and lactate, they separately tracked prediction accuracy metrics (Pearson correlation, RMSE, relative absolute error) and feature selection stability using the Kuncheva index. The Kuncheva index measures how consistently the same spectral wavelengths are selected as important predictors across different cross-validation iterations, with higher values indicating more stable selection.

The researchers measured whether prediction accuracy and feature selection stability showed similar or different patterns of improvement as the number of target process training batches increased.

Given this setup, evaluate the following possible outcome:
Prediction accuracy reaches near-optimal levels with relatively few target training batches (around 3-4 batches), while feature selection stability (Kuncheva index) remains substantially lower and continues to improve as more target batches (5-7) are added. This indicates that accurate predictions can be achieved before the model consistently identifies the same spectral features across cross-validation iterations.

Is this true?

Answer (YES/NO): YES